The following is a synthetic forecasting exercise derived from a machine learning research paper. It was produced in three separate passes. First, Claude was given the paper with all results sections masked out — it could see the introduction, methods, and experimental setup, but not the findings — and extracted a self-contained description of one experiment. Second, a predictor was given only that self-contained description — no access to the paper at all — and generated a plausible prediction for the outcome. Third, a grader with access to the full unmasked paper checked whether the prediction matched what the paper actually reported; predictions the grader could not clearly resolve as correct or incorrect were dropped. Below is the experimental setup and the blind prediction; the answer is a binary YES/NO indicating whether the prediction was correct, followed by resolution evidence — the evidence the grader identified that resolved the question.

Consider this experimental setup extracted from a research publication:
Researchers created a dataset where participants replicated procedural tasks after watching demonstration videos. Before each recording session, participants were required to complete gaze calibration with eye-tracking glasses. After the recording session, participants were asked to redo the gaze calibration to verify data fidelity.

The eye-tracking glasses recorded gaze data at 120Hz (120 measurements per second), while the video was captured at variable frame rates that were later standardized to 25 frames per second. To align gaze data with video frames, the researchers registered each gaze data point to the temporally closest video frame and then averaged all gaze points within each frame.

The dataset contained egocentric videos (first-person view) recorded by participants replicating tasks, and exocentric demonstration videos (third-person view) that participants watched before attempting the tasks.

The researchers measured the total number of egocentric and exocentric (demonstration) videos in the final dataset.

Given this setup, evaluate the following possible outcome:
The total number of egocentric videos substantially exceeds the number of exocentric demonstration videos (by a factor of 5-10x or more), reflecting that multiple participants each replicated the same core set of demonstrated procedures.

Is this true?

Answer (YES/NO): NO